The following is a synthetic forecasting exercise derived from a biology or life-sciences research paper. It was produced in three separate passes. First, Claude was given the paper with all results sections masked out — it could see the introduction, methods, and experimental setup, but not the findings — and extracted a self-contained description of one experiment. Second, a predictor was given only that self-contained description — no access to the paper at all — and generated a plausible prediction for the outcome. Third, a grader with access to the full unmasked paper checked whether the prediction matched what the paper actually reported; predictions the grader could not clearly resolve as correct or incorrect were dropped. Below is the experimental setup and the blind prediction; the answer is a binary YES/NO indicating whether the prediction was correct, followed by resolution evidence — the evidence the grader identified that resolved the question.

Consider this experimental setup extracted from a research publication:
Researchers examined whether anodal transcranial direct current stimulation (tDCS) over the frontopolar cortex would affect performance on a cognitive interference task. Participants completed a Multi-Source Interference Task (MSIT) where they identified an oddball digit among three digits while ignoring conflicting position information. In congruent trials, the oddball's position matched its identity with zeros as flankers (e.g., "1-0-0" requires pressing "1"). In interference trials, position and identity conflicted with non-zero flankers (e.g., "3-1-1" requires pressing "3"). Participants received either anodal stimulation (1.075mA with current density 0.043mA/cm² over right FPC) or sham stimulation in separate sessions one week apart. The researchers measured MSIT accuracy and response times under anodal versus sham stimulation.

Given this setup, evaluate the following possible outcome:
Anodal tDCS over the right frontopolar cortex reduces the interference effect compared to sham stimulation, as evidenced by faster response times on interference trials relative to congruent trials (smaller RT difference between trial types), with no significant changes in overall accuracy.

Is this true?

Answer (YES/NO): NO